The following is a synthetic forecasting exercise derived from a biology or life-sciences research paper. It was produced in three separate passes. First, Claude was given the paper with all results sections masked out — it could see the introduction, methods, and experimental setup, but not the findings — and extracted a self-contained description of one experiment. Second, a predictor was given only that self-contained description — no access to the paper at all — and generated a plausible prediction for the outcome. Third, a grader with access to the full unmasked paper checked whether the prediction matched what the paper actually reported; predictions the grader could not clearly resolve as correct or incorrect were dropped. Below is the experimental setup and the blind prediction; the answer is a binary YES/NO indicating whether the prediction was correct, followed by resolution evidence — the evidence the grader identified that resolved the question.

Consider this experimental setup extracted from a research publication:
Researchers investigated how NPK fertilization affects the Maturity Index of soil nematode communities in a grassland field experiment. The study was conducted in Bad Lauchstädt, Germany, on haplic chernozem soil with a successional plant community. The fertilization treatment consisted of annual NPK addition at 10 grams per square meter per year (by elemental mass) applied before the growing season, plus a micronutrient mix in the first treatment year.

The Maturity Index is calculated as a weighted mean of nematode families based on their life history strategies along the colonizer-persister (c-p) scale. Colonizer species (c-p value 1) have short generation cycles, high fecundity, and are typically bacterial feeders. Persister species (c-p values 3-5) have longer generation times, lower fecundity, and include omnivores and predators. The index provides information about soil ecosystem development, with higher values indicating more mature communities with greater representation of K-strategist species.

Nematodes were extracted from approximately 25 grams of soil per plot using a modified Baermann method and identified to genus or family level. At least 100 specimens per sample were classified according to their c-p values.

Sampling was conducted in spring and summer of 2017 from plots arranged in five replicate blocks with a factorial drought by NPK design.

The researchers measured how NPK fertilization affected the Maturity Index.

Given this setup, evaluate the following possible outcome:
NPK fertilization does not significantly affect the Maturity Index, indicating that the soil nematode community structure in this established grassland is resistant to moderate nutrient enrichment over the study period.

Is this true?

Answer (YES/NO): NO